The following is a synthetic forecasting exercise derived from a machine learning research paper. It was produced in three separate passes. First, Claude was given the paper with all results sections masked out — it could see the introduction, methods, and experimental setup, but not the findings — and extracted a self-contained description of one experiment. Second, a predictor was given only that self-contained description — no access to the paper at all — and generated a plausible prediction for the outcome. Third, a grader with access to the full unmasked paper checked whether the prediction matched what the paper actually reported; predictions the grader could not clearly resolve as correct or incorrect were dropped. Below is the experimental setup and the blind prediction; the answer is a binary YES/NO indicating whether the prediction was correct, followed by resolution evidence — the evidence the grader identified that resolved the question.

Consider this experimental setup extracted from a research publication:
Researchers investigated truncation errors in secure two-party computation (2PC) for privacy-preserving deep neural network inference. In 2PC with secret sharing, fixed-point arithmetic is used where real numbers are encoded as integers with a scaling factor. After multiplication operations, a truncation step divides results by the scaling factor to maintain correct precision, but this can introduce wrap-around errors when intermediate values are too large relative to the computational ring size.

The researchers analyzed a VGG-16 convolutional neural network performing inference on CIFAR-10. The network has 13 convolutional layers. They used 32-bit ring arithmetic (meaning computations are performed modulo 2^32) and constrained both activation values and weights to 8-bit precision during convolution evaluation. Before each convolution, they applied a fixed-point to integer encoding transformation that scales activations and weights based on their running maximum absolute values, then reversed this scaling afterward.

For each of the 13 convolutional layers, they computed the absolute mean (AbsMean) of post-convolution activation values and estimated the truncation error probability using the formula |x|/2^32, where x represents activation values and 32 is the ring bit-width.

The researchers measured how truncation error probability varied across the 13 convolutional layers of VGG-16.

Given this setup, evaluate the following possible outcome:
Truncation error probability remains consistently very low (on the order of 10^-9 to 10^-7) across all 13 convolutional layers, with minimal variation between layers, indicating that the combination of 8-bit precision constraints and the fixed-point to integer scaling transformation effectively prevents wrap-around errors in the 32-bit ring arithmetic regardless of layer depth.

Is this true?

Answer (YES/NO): NO